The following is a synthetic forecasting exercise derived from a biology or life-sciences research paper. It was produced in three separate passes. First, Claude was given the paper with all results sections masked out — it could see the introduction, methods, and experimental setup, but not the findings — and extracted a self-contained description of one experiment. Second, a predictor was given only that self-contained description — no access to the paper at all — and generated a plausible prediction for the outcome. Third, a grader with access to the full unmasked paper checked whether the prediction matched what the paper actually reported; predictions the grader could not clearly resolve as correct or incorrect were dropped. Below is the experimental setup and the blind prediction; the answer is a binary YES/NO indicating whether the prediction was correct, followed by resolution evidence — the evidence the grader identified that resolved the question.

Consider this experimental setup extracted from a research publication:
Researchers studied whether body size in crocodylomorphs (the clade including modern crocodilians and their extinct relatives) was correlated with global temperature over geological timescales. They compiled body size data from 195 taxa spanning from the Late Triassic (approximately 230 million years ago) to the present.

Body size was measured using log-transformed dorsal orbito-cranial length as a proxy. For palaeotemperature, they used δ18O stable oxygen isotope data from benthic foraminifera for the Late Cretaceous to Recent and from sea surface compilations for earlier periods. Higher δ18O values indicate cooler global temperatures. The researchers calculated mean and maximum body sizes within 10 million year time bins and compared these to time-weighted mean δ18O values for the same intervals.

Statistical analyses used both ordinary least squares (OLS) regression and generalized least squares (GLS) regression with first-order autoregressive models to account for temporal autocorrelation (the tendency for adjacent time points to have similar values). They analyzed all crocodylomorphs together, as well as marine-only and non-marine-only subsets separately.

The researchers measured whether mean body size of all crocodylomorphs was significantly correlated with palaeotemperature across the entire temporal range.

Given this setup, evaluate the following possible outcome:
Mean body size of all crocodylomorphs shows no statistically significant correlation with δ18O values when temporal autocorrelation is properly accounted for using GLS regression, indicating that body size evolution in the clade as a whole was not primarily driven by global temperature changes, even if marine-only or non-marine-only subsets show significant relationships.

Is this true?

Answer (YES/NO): YES